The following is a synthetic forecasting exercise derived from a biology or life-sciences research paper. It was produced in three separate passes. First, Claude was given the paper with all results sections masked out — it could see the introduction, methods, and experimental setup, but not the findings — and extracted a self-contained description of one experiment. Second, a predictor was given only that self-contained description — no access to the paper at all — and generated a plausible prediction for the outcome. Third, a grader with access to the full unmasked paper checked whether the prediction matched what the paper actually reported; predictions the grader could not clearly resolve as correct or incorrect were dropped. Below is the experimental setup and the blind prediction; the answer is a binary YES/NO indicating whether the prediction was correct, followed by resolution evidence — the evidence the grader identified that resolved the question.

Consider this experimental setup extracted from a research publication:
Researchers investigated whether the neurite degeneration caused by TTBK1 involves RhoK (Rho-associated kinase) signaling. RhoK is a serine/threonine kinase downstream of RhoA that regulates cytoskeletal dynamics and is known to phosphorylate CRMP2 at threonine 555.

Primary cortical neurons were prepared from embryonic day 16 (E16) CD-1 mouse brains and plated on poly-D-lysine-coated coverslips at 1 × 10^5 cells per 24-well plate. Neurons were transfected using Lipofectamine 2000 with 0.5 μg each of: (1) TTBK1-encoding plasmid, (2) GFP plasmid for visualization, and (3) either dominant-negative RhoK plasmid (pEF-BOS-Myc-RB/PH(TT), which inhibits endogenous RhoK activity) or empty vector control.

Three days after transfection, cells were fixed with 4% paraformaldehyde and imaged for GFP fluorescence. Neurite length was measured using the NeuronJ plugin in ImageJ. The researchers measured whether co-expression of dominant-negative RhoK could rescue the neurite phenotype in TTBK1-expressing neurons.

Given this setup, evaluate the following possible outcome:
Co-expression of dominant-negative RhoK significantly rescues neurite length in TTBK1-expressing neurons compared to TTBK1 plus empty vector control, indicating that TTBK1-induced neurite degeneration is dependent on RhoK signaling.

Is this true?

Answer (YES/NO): YES